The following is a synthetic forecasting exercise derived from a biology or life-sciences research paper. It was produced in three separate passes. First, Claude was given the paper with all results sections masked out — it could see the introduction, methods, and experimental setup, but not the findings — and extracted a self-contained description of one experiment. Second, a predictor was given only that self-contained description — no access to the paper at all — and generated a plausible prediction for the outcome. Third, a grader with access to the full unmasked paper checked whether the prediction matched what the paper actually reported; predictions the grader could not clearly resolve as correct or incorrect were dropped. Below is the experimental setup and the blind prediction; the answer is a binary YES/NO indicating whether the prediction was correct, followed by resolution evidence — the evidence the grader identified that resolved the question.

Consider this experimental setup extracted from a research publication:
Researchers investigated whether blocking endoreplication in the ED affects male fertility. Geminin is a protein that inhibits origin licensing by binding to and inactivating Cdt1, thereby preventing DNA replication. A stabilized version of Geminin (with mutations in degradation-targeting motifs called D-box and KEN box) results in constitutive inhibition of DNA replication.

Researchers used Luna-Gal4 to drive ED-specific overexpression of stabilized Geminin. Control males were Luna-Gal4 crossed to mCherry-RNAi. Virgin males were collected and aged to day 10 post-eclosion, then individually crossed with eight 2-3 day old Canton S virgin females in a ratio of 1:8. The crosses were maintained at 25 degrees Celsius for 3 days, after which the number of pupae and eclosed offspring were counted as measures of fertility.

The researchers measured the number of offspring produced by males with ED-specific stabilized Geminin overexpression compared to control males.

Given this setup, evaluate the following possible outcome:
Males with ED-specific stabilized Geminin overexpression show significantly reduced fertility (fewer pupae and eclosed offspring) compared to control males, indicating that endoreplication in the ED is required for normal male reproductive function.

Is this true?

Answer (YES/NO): YES